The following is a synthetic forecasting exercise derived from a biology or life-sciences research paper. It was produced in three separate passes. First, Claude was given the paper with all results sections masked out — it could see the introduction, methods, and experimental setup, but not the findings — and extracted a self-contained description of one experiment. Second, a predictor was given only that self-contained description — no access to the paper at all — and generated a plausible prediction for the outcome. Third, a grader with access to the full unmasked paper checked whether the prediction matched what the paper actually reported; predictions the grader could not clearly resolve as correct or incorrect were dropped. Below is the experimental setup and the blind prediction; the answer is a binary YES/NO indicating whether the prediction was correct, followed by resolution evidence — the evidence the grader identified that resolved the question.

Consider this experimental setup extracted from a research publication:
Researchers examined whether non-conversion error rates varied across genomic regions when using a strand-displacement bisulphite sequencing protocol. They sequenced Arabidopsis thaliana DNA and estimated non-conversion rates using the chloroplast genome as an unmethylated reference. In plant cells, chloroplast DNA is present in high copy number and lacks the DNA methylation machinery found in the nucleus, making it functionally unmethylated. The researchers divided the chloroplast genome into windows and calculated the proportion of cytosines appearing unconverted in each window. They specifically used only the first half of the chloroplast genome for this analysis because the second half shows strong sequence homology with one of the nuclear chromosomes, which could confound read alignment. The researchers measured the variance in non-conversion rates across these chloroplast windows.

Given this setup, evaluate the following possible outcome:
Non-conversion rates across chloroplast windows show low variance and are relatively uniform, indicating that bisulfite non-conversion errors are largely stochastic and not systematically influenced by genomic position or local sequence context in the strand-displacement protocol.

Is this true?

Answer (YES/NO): NO